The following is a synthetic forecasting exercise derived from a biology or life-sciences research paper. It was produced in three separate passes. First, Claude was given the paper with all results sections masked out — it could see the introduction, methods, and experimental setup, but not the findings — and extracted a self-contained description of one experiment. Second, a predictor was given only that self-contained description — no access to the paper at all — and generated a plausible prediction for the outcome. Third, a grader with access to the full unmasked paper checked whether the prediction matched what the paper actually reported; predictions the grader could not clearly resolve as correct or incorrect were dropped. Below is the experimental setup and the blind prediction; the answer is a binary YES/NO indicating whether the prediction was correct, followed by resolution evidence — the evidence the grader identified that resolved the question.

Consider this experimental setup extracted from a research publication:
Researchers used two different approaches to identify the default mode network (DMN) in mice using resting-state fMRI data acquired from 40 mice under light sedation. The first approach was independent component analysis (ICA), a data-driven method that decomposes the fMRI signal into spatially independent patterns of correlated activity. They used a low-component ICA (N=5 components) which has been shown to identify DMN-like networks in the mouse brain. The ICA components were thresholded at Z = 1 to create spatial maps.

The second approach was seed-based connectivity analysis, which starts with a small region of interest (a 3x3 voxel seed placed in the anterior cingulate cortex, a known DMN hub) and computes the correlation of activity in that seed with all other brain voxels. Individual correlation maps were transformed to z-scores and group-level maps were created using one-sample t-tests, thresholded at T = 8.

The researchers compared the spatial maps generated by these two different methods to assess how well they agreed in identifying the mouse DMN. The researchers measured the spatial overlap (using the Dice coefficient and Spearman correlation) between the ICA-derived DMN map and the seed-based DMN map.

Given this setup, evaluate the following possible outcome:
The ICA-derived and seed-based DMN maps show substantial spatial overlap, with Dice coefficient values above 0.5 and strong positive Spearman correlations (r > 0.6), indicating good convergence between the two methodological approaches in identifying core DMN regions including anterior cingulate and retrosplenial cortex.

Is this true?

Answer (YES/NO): YES